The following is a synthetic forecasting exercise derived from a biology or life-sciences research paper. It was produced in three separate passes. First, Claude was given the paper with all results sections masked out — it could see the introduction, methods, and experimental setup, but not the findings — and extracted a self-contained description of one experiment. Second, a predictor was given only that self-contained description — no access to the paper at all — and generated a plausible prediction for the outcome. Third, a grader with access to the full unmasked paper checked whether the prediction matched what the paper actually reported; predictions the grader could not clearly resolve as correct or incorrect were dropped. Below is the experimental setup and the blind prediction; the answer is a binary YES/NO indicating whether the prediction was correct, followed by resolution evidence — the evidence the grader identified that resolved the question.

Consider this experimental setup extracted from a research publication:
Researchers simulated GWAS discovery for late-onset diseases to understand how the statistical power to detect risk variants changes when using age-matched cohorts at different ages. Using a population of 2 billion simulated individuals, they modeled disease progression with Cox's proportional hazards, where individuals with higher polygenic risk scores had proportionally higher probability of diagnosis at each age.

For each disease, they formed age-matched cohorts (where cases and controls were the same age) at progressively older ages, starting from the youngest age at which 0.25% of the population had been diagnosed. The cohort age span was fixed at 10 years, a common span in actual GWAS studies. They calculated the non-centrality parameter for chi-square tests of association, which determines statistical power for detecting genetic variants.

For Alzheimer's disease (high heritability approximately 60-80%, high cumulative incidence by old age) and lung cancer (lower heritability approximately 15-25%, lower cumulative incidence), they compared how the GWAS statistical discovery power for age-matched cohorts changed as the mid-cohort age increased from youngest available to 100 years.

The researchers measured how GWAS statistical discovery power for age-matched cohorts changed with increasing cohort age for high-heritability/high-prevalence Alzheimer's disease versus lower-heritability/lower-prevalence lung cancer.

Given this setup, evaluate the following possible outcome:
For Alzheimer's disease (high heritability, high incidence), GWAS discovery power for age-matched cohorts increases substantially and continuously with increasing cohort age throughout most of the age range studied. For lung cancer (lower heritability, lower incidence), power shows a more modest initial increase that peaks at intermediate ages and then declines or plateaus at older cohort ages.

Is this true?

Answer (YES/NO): NO